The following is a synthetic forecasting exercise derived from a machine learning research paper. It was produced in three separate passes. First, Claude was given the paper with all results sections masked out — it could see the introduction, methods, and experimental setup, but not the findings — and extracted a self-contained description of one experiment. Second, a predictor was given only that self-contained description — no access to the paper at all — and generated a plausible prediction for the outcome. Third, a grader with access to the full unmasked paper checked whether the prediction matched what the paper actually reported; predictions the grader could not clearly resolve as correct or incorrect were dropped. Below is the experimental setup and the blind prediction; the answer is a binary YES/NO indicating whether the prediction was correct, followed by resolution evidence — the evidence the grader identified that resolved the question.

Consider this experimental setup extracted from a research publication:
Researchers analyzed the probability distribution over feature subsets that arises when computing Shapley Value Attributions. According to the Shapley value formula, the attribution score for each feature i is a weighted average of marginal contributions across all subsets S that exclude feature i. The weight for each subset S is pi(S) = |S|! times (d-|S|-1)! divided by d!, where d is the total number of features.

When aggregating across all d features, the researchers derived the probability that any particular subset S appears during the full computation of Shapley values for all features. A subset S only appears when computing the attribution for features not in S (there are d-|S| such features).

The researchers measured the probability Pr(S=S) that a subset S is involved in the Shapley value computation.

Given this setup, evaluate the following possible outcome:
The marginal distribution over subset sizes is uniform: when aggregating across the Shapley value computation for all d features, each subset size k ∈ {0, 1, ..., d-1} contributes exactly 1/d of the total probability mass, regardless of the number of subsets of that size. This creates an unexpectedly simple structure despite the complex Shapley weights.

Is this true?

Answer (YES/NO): YES